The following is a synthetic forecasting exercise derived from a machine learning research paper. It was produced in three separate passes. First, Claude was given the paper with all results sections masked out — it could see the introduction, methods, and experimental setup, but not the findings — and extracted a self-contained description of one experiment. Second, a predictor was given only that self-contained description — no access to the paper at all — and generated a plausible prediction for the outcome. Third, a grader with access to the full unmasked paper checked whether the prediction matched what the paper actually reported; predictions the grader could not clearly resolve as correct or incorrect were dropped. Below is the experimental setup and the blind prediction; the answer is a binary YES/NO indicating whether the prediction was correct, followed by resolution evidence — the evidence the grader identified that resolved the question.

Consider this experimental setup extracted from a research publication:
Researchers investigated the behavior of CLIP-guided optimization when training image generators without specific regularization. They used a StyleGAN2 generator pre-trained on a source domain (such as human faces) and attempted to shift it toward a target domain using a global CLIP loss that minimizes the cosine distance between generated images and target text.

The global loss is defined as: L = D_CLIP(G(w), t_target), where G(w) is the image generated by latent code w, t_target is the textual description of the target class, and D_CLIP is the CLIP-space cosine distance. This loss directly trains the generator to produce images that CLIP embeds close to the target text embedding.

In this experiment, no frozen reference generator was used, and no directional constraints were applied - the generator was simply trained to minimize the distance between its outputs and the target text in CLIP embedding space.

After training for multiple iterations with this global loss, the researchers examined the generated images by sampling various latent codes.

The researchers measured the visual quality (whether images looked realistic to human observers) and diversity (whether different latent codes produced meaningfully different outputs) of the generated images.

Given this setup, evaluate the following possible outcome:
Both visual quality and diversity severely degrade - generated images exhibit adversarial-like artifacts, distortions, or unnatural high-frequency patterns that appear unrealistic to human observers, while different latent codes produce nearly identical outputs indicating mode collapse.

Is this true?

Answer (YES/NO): YES